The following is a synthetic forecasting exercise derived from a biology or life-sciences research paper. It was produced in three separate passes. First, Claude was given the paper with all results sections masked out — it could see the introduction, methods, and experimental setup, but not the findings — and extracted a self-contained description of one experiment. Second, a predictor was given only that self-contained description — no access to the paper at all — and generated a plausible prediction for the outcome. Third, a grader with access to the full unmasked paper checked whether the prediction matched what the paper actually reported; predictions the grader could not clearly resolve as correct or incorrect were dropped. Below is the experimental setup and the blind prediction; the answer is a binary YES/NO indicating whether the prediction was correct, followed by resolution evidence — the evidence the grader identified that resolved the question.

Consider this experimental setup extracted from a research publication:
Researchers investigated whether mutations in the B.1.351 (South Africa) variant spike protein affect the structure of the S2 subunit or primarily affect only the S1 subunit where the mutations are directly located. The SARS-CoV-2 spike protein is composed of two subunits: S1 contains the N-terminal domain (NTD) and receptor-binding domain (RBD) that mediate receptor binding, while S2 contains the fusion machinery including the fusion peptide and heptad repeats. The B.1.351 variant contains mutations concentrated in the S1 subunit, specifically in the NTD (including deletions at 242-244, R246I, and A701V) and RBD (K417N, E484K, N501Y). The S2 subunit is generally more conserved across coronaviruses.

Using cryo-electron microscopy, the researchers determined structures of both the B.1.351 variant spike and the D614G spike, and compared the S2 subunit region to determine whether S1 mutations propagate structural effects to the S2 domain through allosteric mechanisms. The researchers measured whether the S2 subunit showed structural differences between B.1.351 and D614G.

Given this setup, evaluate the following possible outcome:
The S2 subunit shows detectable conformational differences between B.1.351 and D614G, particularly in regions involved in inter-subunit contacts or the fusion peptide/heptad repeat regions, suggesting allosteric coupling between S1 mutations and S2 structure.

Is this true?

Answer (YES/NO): NO